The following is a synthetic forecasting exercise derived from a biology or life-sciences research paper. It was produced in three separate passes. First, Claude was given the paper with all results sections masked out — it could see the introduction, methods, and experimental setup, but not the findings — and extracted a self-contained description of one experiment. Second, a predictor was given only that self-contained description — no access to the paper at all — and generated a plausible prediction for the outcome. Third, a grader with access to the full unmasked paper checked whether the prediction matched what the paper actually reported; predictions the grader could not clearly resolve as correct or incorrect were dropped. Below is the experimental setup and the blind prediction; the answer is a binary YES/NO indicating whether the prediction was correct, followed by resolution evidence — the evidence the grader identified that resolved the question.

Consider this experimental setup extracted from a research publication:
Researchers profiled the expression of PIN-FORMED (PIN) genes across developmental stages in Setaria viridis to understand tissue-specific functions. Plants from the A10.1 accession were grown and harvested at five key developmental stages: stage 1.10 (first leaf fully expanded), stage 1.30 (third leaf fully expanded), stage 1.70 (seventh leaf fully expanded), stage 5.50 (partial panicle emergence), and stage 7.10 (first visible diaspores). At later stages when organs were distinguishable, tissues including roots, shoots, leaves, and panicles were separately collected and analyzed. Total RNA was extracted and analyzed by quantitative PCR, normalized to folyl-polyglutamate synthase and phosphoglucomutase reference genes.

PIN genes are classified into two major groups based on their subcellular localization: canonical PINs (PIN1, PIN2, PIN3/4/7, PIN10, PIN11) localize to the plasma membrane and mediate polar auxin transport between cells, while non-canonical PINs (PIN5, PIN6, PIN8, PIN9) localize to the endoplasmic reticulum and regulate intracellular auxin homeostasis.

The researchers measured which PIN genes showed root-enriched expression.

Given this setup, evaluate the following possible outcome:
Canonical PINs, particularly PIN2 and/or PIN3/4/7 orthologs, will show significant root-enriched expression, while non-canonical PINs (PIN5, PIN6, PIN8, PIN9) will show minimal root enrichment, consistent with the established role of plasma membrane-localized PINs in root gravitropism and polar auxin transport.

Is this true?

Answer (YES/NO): NO